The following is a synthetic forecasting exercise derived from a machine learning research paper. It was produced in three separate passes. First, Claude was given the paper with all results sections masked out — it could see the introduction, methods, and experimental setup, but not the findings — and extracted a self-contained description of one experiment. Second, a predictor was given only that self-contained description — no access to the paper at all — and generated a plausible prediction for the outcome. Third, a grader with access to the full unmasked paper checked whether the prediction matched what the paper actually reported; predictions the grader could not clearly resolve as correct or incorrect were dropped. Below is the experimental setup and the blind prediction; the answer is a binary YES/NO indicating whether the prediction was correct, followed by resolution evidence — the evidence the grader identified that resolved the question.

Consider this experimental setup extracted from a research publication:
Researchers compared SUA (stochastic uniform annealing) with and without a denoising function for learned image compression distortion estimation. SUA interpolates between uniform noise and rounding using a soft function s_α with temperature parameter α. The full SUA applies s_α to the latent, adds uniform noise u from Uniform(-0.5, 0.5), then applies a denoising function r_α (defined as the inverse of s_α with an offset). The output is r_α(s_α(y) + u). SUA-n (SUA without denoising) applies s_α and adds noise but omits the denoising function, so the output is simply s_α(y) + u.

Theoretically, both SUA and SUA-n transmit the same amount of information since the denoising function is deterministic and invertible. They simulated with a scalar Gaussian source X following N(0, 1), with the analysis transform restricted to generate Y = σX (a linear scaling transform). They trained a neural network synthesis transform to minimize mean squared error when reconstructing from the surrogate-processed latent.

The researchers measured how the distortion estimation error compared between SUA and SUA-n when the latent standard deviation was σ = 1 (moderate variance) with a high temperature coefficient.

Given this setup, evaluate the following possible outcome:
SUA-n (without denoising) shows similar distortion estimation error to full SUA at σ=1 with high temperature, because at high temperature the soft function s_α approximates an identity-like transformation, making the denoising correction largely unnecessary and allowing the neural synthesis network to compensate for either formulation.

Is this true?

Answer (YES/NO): NO